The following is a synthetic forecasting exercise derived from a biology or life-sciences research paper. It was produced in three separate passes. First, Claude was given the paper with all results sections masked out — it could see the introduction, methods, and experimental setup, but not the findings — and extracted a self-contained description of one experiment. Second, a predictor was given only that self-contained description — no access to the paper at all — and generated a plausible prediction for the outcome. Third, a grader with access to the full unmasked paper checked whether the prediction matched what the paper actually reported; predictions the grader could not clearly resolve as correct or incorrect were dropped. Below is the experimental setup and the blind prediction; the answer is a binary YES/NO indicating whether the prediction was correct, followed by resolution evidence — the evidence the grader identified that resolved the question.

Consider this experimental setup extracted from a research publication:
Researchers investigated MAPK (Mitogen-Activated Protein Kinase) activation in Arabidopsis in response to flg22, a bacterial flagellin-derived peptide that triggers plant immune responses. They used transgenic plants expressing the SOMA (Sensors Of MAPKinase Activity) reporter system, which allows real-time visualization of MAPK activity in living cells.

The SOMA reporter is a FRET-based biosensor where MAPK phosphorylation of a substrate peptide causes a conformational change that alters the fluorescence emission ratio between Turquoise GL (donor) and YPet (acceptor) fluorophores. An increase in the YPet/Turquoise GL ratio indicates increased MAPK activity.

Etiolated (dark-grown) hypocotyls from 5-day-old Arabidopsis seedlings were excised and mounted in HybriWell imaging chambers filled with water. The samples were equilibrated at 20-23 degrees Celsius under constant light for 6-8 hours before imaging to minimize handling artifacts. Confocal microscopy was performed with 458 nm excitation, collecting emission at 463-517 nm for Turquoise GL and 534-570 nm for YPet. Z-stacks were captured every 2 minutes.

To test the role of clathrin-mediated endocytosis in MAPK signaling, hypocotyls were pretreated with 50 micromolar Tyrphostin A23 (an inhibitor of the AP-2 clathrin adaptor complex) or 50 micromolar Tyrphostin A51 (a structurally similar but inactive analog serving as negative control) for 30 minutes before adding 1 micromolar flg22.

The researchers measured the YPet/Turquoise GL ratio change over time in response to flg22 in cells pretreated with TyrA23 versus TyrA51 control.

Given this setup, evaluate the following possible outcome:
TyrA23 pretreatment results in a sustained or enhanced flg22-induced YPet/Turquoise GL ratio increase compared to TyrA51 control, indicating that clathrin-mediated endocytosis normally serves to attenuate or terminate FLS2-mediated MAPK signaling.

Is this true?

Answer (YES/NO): NO